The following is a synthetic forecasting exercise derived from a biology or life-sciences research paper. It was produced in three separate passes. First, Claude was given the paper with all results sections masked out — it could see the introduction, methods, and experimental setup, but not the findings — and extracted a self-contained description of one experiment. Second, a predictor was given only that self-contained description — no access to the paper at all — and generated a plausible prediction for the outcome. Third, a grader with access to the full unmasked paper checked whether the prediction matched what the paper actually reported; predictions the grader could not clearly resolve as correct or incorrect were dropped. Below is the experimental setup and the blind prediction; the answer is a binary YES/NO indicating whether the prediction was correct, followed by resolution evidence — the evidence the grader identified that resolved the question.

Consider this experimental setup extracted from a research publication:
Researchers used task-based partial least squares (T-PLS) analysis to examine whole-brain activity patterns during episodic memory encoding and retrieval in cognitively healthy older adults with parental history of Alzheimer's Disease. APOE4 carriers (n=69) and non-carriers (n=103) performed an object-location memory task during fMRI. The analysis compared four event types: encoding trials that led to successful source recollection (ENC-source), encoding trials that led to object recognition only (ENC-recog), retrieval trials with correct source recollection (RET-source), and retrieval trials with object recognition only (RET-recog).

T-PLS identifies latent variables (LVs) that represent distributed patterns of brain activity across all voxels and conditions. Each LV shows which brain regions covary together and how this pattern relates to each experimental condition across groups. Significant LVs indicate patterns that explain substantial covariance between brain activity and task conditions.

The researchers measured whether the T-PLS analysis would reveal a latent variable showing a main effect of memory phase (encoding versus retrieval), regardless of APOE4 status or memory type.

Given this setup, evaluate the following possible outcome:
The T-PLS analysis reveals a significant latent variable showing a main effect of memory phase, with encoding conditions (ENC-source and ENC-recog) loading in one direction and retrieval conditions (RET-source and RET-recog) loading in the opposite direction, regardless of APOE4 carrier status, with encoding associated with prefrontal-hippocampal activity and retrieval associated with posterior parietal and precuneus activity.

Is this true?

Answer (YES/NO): NO